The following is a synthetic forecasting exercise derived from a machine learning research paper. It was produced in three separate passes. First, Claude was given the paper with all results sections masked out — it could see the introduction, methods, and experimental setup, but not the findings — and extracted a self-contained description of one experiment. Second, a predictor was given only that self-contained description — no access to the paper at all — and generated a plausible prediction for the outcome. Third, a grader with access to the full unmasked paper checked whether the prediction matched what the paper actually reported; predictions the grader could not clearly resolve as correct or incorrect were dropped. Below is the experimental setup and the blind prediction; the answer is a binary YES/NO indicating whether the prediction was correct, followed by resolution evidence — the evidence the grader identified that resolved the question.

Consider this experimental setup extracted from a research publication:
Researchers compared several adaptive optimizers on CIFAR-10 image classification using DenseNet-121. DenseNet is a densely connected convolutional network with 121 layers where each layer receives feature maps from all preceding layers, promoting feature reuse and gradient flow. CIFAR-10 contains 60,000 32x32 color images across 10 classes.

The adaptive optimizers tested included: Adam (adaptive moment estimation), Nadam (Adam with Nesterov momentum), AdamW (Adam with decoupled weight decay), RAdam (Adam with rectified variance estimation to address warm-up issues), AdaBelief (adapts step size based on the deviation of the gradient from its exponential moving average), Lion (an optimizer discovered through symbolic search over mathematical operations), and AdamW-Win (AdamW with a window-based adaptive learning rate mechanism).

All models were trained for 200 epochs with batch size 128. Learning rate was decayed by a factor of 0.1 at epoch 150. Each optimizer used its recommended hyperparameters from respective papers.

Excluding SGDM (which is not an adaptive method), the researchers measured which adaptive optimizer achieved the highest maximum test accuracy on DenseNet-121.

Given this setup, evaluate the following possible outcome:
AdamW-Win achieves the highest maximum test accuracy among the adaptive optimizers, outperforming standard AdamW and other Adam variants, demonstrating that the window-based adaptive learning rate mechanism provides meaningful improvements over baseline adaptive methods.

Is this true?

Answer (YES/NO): NO